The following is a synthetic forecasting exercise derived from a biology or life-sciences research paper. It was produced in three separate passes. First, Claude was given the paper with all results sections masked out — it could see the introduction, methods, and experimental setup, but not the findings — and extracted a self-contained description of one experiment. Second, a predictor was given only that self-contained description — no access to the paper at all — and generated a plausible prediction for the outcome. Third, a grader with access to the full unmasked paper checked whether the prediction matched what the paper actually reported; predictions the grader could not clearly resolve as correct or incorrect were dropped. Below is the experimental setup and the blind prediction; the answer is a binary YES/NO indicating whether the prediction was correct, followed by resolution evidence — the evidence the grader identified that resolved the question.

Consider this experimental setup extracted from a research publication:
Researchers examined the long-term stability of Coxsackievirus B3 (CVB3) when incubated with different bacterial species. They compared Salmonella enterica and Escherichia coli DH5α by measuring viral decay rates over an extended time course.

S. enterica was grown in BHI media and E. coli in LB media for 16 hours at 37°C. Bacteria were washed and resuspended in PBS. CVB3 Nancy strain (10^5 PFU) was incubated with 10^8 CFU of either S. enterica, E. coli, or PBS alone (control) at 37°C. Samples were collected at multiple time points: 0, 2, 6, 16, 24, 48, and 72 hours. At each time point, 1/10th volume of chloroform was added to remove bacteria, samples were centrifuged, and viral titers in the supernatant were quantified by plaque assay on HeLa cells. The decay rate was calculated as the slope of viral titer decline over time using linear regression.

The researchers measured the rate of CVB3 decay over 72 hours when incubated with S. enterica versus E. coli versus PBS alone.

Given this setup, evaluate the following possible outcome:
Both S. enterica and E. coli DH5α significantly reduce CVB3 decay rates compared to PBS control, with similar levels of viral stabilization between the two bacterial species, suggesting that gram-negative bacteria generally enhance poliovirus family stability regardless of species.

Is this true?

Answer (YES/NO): NO